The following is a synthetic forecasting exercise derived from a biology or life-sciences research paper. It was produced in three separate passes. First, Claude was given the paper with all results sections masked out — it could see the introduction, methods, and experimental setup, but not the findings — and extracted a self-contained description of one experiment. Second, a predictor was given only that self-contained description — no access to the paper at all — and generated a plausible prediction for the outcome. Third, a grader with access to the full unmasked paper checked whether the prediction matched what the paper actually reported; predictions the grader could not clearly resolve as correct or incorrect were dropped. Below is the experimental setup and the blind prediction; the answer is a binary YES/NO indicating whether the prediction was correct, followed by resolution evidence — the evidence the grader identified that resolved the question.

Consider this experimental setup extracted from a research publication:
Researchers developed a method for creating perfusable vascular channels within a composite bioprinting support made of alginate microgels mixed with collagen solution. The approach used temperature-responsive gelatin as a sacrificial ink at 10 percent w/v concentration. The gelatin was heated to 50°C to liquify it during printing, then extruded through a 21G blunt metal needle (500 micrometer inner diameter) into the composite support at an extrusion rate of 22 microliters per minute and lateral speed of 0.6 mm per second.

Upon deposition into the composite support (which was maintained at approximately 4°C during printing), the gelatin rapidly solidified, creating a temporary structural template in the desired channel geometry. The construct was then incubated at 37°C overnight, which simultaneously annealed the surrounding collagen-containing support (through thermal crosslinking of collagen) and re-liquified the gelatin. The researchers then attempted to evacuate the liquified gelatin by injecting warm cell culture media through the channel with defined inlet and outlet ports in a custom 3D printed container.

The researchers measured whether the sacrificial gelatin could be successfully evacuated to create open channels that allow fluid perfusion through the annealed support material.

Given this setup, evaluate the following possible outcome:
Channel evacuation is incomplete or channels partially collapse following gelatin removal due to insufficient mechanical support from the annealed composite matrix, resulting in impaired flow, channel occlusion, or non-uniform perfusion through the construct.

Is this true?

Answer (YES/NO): NO